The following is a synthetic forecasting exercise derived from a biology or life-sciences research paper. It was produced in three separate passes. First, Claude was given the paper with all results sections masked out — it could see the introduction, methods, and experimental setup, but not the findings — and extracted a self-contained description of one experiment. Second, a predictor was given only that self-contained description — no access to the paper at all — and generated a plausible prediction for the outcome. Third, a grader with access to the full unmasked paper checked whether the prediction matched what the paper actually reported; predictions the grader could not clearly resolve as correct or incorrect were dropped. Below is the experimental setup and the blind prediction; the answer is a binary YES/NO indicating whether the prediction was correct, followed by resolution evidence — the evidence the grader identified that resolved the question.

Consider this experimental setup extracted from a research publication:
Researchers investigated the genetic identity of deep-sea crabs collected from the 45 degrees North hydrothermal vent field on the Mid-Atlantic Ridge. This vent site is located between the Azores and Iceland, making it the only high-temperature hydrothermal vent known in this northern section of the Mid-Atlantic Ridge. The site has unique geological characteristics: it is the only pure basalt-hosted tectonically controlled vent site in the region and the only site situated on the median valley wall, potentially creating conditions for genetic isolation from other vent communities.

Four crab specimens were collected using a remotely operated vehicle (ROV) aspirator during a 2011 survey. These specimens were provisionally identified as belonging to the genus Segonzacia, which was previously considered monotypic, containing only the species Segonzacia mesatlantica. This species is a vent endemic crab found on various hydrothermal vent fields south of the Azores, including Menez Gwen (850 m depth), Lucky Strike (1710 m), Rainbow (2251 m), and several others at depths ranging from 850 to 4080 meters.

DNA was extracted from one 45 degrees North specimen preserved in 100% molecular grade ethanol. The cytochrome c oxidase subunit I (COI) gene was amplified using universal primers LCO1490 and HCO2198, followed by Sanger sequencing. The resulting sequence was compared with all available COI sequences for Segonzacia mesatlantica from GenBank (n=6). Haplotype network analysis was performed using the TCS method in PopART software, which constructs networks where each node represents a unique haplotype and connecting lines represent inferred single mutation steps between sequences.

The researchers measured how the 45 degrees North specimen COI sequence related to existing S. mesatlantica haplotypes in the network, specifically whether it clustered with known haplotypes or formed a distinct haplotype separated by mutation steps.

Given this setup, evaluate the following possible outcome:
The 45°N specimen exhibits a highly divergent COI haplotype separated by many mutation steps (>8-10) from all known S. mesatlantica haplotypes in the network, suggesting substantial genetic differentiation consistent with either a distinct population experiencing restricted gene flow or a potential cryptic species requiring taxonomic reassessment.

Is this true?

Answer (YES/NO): NO